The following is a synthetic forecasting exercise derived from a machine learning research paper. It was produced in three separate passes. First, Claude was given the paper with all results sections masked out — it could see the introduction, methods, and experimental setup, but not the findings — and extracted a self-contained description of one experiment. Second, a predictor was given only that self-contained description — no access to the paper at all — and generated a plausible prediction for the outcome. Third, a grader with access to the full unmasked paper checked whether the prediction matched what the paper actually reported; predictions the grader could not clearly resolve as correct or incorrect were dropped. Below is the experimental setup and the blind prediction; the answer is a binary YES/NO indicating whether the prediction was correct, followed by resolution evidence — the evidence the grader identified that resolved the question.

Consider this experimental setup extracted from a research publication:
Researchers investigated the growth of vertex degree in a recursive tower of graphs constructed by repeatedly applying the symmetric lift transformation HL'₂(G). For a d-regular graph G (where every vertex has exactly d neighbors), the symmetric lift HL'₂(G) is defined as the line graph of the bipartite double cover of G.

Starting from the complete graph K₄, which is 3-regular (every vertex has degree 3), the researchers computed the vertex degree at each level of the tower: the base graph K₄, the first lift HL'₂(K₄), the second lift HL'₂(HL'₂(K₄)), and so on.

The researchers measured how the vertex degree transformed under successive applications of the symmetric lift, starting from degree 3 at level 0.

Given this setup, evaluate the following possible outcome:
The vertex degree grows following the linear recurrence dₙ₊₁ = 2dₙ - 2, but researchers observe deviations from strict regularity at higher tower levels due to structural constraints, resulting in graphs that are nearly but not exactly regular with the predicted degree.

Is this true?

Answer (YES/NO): NO